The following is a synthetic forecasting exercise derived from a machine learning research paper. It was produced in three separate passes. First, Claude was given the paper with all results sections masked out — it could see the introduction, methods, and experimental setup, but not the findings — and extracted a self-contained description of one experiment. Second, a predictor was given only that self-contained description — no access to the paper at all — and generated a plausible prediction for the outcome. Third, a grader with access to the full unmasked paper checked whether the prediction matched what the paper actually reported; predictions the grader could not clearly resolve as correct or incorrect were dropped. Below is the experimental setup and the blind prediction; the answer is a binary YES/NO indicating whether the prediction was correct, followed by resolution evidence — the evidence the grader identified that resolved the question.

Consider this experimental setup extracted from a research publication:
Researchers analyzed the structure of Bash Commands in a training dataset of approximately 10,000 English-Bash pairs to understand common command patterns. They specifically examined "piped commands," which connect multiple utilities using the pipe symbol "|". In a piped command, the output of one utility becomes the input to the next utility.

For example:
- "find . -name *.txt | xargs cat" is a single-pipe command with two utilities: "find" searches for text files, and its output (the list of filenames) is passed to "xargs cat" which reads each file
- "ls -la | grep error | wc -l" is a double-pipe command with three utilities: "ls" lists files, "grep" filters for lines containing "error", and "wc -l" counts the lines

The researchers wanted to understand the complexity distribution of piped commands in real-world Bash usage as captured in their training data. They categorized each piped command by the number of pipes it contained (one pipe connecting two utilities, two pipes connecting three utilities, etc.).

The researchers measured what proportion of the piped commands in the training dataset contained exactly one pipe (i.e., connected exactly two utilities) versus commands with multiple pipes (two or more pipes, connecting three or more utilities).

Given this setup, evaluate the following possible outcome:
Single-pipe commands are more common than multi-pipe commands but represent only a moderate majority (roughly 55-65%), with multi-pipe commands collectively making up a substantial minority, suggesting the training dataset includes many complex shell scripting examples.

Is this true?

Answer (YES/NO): NO